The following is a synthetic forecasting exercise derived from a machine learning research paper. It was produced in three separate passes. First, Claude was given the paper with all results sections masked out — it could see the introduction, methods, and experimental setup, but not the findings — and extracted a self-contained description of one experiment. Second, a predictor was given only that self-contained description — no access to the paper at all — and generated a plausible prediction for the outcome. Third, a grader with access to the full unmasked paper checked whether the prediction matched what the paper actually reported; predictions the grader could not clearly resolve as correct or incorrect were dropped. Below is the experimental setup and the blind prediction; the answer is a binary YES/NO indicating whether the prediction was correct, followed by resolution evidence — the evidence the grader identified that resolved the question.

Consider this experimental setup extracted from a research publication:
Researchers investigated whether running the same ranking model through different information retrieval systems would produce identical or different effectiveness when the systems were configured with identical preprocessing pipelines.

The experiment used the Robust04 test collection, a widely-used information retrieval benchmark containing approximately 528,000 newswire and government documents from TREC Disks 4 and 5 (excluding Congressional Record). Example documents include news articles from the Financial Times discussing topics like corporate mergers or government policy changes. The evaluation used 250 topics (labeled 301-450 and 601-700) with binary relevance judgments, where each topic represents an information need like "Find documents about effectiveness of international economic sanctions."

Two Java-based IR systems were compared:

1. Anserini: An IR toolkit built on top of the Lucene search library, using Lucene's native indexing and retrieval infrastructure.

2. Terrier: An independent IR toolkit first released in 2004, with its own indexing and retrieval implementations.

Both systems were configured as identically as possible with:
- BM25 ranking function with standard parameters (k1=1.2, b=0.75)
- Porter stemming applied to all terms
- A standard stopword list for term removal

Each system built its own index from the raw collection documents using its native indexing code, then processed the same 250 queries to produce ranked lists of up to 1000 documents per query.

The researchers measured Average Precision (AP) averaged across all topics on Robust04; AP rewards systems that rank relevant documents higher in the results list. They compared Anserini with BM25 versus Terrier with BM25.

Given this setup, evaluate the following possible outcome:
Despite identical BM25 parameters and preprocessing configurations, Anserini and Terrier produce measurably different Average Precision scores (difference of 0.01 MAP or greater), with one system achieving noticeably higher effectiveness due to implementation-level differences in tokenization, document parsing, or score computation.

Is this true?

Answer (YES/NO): NO